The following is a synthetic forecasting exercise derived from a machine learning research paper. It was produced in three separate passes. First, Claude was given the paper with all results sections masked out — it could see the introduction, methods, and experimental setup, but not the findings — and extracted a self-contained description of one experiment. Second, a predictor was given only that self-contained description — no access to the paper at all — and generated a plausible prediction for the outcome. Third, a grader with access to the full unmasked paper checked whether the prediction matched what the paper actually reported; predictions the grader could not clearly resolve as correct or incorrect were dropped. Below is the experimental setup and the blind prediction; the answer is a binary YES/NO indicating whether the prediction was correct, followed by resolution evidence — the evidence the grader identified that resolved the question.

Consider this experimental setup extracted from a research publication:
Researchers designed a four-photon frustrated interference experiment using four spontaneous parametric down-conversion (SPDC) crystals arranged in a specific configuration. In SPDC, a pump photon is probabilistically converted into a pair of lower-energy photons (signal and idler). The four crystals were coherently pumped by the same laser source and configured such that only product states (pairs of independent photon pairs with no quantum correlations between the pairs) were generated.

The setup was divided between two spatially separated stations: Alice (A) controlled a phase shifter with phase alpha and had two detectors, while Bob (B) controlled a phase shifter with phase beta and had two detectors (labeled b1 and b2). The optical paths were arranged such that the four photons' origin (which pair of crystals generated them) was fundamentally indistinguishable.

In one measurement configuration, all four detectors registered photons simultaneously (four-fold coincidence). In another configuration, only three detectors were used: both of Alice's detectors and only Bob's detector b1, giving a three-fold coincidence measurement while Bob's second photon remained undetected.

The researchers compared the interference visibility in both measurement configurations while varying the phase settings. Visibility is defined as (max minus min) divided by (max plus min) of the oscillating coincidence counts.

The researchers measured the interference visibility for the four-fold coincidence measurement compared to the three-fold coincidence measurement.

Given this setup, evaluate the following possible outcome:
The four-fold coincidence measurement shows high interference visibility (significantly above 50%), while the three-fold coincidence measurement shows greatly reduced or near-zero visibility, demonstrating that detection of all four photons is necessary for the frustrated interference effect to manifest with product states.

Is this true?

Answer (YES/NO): NO